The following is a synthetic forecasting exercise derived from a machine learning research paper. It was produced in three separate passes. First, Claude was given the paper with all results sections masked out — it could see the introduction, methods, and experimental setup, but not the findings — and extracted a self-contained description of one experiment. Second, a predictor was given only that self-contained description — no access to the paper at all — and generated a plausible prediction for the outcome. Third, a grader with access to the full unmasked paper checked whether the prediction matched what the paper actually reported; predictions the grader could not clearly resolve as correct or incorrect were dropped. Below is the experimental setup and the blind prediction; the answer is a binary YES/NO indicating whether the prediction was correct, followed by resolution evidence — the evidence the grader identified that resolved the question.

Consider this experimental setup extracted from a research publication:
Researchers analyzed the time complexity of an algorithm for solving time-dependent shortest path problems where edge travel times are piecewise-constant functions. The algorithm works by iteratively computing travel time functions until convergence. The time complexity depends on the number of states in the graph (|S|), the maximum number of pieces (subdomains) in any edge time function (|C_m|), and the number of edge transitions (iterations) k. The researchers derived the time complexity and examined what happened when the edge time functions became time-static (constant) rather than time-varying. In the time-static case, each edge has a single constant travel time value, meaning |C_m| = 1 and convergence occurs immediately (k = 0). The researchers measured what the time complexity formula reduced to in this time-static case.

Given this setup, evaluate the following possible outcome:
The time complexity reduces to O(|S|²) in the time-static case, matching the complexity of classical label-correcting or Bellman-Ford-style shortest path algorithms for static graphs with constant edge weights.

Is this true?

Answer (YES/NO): YES